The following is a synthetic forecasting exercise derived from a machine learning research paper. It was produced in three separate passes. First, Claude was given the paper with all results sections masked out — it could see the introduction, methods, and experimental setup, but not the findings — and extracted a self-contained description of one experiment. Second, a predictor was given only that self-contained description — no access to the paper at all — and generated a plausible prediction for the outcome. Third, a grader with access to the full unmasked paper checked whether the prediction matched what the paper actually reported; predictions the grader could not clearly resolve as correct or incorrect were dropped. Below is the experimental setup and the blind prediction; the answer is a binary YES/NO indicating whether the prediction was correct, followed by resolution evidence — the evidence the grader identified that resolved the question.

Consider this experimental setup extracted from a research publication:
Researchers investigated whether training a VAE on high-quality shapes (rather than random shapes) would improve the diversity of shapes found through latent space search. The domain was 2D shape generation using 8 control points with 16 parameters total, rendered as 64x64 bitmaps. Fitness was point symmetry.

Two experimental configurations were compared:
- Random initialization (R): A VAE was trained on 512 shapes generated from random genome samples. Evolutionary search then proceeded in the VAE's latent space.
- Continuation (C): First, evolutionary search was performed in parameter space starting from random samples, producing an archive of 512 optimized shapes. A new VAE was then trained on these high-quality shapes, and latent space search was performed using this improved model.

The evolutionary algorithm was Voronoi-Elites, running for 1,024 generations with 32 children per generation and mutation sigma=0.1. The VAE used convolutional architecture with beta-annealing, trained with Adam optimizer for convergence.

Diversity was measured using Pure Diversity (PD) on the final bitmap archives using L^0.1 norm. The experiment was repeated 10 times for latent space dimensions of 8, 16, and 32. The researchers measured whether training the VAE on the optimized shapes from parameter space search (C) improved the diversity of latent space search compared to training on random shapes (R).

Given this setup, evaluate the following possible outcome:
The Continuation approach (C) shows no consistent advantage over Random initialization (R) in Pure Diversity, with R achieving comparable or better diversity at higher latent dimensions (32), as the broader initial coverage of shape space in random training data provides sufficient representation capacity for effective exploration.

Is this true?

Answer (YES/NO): NO